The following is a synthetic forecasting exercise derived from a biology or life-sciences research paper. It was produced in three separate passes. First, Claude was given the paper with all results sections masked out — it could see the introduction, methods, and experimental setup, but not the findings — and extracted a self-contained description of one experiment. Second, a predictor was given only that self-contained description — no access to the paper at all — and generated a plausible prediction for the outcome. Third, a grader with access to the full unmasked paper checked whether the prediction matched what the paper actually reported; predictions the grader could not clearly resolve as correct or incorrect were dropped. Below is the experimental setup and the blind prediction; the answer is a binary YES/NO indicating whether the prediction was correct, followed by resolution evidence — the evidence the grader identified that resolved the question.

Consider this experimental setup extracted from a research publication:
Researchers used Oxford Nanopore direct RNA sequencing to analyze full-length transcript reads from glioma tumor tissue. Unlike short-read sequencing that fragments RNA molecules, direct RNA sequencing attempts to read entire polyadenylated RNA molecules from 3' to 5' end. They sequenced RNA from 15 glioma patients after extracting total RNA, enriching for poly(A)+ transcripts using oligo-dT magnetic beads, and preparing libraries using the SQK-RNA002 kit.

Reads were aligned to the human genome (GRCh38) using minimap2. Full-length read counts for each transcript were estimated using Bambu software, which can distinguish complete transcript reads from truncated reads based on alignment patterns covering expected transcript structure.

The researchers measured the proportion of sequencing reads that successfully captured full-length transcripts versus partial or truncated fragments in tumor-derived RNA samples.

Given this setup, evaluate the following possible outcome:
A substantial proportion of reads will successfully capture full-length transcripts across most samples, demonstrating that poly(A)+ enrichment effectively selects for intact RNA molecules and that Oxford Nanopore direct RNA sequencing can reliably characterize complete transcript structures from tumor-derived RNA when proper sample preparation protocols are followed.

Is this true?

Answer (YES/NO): NO